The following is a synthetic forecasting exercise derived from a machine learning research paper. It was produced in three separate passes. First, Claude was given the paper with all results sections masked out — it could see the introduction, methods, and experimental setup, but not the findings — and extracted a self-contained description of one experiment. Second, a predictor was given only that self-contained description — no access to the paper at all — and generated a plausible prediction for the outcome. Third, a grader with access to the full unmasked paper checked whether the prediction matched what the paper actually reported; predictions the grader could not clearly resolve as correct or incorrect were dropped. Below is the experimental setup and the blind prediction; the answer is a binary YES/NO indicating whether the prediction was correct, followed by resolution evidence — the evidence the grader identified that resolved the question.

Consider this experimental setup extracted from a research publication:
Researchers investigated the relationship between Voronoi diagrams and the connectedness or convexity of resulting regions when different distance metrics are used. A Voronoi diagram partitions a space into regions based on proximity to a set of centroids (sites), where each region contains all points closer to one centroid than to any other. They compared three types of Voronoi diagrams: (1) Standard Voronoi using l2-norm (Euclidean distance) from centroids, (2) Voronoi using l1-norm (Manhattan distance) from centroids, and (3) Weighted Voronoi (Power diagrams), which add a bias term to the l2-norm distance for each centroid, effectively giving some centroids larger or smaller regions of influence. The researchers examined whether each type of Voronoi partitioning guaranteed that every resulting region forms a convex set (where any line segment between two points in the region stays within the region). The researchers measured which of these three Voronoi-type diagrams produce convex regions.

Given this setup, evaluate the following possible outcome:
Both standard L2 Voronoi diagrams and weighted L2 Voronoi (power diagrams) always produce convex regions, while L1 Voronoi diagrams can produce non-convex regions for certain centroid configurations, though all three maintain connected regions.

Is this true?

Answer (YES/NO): NO